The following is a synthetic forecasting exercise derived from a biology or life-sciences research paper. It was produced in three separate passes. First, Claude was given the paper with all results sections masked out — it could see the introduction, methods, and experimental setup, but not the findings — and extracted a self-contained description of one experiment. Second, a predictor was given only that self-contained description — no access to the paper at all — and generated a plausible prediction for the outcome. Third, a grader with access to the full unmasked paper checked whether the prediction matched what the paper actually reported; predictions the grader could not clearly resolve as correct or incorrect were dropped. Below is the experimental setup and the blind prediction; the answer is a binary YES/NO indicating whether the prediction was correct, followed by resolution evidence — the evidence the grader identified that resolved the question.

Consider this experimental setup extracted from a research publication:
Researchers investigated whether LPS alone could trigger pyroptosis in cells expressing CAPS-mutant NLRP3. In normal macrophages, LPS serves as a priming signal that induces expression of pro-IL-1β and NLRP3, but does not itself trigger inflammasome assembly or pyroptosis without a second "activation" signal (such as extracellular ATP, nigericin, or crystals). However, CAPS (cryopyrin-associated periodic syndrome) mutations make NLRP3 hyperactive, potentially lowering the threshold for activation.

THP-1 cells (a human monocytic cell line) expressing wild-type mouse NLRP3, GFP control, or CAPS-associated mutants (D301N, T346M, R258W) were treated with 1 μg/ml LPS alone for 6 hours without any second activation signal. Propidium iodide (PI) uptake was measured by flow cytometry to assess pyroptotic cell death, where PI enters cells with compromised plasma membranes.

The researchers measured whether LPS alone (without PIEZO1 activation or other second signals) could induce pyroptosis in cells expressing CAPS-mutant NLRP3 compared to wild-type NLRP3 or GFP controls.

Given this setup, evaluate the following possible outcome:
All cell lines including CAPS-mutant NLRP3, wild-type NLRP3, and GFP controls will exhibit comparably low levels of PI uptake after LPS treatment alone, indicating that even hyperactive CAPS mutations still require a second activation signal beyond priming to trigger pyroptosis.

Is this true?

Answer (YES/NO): NO